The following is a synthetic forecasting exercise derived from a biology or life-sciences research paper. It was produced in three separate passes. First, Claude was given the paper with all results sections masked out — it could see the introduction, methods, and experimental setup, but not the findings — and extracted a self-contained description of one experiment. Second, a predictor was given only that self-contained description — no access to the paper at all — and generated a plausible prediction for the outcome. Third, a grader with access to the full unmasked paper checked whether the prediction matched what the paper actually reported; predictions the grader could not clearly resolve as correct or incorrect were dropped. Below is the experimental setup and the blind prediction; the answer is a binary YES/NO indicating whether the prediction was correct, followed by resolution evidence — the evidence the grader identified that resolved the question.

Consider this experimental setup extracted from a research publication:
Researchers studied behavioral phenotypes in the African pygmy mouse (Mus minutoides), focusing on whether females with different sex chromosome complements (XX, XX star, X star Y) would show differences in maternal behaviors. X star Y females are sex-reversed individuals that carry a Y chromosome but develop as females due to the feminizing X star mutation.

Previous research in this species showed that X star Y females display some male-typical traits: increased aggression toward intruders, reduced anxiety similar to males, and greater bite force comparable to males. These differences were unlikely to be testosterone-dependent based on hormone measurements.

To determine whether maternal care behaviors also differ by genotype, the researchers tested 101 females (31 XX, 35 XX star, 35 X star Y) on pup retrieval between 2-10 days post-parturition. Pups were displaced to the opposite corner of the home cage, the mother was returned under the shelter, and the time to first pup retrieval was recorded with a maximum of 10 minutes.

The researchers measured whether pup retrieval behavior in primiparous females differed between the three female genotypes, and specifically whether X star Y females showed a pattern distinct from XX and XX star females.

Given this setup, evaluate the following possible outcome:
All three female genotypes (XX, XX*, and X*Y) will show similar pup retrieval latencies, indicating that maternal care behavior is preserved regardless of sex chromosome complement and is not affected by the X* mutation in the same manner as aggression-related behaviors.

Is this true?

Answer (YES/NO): NO